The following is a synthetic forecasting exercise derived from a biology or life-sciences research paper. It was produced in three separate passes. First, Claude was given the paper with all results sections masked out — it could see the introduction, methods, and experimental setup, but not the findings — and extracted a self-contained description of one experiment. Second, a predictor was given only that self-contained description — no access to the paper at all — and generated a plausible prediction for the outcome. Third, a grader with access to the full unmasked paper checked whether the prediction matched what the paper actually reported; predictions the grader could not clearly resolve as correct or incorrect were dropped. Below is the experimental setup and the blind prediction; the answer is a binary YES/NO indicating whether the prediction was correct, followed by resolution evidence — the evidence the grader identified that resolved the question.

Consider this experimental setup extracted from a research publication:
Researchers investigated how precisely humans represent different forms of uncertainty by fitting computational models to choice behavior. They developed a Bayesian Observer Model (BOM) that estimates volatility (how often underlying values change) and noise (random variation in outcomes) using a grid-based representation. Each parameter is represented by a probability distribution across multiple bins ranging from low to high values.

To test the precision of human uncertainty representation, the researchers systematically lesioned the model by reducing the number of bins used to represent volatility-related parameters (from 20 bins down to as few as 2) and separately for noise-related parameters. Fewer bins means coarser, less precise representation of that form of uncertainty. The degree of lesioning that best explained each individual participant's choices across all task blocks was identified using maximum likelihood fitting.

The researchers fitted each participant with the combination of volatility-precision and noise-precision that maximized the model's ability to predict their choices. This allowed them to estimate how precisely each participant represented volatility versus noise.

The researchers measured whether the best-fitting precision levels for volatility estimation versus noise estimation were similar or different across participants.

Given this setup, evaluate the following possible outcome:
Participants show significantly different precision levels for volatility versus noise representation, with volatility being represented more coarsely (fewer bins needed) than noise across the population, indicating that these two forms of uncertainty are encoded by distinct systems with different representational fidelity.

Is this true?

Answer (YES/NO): NO